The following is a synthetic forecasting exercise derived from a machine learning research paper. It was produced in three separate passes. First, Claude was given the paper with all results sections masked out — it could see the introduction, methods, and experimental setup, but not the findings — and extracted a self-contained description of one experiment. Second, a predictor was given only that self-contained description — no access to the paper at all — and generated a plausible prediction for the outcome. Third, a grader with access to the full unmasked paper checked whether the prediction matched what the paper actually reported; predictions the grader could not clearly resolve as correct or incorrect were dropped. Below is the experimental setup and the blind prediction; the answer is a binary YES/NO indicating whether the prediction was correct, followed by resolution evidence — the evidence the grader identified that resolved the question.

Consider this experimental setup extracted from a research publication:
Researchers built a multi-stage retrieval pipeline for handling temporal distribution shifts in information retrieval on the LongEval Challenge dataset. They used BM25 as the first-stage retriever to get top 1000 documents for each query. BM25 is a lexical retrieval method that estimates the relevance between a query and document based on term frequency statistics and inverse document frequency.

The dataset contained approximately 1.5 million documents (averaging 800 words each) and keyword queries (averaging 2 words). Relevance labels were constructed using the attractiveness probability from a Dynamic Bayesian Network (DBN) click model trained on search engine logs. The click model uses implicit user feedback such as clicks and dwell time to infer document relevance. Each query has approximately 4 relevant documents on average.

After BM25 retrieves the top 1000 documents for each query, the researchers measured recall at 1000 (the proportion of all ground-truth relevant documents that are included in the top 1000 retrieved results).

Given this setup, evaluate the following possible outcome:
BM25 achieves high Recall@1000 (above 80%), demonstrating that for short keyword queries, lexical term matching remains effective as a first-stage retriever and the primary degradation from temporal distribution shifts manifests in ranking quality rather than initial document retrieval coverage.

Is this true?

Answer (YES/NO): YES